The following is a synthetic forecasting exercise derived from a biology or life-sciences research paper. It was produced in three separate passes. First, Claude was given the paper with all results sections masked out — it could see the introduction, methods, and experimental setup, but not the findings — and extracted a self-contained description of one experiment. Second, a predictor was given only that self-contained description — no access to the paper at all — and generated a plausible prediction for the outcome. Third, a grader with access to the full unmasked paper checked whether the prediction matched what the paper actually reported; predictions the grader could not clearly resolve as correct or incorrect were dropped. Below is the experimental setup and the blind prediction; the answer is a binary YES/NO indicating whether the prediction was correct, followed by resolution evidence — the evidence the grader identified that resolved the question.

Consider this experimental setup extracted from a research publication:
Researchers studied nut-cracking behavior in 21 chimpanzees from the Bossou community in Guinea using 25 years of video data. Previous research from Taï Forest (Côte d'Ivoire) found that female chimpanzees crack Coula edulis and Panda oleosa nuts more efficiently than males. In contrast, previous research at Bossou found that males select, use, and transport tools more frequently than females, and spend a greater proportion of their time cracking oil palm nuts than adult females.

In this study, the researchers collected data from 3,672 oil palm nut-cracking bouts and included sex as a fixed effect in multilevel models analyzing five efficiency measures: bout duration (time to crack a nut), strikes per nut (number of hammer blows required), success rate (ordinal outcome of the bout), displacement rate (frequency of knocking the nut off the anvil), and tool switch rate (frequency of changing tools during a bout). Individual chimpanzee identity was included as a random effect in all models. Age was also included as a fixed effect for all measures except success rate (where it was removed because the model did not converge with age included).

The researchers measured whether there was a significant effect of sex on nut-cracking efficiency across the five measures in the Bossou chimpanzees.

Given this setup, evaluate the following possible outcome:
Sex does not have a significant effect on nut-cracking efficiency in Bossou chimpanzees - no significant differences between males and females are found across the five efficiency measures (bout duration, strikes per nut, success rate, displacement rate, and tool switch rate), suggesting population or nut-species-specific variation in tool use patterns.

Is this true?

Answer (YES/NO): NO